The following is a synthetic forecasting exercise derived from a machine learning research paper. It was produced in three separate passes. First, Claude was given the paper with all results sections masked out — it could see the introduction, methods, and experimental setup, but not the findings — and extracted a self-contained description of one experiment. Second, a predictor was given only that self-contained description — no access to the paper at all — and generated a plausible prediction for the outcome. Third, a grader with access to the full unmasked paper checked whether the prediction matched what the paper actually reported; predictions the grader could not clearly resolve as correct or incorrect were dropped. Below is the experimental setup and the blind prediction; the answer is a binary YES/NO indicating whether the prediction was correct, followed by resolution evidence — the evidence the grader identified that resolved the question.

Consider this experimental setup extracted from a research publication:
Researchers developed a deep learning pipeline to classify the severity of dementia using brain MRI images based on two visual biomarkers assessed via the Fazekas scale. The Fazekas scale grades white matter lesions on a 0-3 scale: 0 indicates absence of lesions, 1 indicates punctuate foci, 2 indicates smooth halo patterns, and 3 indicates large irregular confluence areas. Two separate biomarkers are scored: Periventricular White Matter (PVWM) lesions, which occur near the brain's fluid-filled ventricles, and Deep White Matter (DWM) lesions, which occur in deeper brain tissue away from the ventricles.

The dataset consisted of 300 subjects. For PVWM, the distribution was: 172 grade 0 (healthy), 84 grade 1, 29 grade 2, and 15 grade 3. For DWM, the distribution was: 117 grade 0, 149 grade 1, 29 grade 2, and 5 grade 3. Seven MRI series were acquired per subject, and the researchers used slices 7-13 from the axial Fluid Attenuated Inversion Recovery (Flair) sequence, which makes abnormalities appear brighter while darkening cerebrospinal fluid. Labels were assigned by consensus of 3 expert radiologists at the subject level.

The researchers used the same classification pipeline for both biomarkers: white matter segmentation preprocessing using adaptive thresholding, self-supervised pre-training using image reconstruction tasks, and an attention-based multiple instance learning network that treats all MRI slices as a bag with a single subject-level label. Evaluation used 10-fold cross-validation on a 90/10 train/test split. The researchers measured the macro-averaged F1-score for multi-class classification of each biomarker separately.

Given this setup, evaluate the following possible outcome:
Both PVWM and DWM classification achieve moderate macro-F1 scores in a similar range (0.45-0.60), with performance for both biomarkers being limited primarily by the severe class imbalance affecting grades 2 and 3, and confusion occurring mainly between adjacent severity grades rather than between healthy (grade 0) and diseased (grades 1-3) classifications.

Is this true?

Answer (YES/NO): NO